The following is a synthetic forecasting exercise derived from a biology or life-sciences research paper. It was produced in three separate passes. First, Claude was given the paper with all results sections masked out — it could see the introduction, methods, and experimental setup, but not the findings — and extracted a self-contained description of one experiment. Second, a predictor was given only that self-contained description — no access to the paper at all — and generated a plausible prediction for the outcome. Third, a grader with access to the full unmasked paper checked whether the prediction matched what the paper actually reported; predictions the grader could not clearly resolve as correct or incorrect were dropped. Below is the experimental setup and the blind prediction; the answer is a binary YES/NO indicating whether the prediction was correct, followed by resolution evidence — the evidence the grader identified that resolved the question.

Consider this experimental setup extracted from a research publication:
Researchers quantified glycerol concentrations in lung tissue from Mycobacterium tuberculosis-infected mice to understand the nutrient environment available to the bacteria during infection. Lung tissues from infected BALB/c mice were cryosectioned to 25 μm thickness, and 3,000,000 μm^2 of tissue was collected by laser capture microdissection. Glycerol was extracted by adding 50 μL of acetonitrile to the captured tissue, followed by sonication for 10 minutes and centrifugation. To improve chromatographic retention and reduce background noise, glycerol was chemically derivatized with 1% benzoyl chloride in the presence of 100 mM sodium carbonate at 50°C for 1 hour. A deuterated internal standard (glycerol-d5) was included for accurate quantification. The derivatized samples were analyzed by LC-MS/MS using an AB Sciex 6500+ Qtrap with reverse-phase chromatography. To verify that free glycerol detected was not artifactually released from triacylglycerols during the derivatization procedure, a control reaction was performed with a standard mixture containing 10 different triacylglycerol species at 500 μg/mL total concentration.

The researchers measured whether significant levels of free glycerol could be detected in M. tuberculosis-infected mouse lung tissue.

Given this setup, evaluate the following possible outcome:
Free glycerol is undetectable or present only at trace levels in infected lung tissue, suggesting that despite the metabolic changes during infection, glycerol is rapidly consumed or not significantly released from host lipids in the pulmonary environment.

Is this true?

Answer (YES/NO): NO